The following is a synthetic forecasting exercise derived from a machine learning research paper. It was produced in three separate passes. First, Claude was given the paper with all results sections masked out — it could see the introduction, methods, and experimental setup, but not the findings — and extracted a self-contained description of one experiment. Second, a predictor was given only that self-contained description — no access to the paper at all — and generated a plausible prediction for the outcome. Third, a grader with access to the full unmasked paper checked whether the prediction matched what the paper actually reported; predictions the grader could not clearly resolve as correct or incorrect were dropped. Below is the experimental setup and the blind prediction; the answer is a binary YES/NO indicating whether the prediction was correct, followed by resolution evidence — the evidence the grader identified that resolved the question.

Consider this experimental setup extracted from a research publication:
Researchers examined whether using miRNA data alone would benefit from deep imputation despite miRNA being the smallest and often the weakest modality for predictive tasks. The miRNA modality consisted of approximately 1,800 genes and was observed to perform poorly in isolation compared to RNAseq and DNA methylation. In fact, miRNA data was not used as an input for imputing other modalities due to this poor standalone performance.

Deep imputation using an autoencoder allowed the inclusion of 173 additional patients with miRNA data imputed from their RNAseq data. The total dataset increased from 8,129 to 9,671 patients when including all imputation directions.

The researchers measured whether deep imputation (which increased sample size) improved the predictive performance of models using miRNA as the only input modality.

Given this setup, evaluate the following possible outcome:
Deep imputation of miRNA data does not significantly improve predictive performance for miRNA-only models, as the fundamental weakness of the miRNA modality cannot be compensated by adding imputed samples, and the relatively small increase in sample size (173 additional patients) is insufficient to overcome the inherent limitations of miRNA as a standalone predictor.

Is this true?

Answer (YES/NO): NO